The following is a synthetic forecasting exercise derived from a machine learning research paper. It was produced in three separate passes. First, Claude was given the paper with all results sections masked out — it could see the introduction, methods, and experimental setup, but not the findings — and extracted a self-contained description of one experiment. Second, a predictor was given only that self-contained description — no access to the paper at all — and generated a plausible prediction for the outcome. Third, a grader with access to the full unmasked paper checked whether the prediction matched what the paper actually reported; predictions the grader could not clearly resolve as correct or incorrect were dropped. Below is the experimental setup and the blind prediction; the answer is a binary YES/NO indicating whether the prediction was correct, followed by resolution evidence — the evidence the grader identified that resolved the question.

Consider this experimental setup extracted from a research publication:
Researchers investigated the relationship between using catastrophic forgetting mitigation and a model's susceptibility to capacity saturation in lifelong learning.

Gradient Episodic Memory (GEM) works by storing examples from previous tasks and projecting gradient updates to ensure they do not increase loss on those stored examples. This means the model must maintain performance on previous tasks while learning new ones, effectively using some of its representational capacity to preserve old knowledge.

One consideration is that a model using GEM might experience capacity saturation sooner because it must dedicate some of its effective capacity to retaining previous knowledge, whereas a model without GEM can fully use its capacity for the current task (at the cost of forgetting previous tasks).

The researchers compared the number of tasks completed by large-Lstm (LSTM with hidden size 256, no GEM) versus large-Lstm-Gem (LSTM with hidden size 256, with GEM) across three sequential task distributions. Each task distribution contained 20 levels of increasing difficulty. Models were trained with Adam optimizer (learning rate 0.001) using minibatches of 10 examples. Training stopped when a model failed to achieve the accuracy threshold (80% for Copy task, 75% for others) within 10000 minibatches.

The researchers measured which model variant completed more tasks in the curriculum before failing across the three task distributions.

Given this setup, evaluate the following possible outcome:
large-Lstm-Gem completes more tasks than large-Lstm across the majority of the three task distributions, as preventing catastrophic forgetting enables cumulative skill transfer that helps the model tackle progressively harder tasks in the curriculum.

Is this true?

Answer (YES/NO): NO